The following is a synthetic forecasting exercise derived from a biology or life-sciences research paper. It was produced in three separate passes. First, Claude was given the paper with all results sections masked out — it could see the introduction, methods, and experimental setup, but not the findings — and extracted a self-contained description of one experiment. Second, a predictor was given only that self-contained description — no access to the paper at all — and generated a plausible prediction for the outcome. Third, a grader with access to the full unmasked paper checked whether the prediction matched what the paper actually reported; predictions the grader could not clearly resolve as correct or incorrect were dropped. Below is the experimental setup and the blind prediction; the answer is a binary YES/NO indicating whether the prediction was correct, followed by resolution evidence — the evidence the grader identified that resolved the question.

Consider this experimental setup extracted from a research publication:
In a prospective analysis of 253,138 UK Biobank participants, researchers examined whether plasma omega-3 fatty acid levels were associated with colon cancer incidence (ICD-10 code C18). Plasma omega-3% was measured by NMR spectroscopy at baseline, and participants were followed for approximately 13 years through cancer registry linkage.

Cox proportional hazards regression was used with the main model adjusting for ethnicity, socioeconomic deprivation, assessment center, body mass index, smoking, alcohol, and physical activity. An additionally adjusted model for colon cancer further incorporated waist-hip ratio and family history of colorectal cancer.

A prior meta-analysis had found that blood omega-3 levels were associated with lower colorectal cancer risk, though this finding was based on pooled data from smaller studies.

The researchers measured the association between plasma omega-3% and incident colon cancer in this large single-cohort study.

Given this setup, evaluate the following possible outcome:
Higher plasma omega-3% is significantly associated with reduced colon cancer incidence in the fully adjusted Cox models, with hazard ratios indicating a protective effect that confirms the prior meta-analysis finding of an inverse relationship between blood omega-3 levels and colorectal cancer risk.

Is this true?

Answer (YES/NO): YES